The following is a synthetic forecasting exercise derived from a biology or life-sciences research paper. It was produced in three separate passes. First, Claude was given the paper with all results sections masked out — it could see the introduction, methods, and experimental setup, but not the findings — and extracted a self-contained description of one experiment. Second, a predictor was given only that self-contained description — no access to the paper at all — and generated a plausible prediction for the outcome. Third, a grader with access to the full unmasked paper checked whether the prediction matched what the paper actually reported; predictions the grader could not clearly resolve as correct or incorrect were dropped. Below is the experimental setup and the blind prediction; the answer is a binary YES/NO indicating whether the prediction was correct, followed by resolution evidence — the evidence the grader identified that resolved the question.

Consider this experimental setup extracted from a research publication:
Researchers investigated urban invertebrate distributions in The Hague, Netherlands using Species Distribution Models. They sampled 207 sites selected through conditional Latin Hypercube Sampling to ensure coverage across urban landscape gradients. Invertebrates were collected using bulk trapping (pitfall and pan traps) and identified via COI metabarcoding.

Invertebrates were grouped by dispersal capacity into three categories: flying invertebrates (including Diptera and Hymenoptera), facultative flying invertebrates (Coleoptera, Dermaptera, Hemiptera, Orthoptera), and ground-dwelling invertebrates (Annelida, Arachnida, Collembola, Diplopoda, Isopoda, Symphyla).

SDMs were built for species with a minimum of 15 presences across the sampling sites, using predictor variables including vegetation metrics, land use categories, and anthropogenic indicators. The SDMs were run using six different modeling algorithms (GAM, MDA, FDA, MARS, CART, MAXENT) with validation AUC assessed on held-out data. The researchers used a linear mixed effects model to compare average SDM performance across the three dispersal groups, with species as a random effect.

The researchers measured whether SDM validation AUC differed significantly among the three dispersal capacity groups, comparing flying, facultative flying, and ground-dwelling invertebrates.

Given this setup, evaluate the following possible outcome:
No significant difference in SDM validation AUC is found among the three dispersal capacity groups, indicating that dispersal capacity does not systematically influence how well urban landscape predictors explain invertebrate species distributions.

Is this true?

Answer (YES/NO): NO